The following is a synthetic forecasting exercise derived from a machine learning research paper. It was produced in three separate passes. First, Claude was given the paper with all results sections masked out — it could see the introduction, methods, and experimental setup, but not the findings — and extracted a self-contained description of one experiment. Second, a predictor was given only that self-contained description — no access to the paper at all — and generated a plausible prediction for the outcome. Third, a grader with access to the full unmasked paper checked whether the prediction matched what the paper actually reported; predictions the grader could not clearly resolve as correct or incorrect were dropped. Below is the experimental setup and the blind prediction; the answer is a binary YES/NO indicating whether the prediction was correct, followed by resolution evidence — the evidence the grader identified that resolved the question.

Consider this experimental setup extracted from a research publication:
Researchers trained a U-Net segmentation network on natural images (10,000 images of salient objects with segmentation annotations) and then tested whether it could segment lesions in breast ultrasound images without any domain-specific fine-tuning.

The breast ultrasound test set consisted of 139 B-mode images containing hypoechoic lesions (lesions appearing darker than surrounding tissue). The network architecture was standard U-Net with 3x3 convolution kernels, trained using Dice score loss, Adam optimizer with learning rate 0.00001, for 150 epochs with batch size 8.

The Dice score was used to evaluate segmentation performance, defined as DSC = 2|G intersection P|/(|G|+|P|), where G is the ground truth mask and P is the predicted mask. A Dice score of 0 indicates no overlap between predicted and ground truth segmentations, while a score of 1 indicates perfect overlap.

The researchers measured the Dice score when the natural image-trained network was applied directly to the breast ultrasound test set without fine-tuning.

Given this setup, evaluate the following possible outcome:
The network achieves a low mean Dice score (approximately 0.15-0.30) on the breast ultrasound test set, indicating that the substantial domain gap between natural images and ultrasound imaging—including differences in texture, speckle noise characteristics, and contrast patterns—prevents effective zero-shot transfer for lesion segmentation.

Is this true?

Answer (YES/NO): NO